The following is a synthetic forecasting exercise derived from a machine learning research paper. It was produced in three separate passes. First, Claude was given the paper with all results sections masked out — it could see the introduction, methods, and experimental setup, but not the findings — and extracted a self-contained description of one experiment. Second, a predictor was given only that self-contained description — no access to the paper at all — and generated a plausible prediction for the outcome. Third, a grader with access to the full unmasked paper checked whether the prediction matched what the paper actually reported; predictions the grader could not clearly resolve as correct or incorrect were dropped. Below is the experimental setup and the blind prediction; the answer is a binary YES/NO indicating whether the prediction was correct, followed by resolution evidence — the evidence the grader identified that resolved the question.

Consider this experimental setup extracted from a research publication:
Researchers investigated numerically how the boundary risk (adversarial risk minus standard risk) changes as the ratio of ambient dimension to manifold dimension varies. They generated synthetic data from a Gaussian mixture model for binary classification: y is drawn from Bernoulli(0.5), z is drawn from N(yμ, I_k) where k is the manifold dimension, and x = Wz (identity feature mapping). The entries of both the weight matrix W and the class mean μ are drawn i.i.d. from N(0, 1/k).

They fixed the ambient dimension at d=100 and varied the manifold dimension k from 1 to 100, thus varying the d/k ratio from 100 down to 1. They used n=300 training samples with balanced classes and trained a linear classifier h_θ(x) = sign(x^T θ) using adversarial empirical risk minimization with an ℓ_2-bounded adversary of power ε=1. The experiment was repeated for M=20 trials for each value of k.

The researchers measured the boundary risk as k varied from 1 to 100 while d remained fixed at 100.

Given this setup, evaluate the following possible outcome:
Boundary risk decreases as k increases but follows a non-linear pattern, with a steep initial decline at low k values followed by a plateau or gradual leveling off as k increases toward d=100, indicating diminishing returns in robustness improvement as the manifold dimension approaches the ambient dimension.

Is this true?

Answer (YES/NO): NO